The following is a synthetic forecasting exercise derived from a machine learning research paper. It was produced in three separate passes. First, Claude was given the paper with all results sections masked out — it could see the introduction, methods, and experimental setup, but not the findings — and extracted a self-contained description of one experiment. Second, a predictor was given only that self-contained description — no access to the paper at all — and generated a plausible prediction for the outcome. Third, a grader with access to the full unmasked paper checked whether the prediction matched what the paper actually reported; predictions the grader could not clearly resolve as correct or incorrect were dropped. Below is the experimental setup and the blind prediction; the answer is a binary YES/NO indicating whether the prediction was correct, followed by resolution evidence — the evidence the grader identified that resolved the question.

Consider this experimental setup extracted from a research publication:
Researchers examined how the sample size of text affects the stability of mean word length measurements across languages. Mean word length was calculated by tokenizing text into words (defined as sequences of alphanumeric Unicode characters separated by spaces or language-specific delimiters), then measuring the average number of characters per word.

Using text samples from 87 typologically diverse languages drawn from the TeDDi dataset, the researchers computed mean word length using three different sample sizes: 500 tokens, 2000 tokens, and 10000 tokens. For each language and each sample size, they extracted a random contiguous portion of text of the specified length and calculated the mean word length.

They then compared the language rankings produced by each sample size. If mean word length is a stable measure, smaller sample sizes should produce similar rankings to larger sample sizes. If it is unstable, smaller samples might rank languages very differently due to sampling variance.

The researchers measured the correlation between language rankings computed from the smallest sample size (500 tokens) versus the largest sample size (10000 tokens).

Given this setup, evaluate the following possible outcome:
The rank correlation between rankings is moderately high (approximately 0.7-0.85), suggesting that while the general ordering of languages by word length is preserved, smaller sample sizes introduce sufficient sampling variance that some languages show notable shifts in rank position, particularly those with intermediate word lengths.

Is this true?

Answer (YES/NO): NO